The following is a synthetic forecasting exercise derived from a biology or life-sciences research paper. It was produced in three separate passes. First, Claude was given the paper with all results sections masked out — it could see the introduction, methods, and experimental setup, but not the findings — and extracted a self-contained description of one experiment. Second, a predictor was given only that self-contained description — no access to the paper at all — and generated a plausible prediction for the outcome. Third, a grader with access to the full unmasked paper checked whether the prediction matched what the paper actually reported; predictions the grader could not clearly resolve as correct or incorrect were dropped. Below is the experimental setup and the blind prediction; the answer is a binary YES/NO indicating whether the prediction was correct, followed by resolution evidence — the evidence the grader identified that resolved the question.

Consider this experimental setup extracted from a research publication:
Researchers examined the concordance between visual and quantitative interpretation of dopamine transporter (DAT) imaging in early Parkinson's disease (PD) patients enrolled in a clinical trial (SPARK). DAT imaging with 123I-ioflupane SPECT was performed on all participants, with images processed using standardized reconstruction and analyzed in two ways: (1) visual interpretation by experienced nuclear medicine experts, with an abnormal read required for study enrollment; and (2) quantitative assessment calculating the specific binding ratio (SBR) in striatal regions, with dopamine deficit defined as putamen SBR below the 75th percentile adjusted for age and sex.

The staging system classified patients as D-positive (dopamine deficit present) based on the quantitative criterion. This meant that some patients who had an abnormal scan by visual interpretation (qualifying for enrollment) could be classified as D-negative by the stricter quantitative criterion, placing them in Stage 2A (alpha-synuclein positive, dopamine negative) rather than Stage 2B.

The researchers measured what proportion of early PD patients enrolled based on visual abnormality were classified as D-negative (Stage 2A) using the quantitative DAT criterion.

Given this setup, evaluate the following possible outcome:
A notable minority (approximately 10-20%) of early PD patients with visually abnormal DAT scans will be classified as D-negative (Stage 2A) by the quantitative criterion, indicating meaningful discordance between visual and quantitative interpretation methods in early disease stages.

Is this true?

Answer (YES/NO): YES